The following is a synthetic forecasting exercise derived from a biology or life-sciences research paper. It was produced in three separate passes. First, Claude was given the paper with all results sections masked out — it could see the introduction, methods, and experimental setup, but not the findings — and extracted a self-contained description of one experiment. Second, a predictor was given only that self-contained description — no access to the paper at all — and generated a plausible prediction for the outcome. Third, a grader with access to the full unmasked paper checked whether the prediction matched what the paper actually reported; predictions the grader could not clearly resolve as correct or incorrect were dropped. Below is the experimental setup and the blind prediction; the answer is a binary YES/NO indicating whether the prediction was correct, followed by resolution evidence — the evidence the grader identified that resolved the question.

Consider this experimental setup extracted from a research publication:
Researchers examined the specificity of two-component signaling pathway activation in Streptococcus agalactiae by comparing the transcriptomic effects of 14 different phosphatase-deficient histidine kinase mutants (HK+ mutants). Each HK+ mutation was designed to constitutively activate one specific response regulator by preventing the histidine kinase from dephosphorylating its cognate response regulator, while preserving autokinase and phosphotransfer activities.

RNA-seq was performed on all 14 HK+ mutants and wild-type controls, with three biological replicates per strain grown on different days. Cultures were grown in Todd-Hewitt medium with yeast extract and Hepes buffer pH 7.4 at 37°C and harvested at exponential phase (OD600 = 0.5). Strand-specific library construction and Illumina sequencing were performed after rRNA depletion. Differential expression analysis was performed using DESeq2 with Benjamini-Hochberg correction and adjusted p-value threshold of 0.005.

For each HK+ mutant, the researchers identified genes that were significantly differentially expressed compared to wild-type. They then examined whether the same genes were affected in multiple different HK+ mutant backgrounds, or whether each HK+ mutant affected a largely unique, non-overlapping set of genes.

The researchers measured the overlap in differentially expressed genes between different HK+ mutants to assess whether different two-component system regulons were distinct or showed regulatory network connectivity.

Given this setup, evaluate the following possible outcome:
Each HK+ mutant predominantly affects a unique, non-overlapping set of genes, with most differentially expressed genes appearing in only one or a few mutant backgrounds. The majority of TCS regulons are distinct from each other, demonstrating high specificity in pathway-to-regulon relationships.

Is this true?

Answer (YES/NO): YES